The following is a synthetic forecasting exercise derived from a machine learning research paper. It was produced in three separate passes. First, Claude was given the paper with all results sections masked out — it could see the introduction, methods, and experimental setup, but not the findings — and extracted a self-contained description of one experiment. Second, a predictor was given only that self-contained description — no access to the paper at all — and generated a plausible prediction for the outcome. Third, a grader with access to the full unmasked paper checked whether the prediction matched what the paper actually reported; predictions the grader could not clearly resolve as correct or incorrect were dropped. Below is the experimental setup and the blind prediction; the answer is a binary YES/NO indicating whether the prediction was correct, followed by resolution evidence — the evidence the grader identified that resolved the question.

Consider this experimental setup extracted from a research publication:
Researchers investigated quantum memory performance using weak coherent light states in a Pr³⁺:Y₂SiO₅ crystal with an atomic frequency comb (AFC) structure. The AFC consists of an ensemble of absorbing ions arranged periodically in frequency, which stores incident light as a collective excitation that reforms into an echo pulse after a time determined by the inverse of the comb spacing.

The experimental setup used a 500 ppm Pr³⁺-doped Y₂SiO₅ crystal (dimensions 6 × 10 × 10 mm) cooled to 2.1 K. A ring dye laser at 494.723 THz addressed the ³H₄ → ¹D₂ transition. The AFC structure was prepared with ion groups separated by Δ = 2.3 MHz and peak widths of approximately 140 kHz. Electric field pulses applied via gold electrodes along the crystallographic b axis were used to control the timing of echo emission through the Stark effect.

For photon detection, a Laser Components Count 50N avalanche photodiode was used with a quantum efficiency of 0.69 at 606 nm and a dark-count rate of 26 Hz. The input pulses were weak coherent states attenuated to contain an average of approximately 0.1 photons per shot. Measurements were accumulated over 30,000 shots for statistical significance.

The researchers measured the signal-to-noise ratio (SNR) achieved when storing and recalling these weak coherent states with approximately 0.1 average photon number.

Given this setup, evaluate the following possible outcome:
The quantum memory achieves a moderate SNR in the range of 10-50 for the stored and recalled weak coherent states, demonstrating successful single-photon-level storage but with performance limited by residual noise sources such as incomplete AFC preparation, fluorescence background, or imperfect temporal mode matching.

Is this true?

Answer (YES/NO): NO